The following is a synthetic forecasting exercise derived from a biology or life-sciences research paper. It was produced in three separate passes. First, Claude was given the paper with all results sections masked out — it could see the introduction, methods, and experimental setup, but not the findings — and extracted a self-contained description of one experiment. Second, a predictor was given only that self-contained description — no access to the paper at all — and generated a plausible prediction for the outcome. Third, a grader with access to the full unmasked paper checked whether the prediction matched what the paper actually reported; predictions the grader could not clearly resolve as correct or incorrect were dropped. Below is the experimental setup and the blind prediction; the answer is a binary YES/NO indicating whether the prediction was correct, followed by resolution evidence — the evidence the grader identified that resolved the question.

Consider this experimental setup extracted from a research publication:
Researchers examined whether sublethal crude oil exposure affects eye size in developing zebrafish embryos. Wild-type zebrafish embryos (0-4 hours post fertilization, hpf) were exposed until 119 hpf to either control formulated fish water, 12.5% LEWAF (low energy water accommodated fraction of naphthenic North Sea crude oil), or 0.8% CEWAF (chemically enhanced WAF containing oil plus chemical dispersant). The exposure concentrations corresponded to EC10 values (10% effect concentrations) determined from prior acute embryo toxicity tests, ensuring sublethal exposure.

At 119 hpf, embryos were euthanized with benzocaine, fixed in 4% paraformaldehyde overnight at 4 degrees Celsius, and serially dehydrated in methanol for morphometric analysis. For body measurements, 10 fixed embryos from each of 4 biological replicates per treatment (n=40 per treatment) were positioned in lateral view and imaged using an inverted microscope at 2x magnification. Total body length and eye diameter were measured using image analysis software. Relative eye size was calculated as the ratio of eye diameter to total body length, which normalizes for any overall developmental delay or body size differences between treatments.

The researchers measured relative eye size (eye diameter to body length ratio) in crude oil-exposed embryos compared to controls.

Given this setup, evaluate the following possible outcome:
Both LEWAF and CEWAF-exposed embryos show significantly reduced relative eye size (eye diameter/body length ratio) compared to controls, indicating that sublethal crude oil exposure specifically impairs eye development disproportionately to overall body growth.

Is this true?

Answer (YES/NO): YES